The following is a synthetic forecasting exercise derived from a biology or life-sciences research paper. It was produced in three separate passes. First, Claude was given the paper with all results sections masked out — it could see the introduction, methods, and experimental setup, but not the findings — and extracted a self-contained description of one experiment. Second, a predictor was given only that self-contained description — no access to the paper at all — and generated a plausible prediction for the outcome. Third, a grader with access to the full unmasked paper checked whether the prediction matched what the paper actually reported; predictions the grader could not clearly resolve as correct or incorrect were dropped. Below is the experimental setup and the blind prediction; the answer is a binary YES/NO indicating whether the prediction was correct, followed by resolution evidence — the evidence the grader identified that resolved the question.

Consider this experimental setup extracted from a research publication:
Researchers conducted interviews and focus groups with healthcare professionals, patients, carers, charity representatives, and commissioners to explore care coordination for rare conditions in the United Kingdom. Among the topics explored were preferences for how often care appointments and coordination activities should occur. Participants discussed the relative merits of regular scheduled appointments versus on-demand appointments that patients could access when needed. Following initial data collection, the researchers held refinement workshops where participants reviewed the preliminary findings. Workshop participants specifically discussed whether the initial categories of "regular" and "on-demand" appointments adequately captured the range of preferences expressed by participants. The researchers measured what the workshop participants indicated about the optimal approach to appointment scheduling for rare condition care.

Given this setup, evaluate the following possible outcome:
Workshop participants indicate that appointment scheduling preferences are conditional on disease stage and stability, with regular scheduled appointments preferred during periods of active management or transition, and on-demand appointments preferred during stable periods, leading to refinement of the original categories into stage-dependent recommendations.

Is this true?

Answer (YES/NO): NO